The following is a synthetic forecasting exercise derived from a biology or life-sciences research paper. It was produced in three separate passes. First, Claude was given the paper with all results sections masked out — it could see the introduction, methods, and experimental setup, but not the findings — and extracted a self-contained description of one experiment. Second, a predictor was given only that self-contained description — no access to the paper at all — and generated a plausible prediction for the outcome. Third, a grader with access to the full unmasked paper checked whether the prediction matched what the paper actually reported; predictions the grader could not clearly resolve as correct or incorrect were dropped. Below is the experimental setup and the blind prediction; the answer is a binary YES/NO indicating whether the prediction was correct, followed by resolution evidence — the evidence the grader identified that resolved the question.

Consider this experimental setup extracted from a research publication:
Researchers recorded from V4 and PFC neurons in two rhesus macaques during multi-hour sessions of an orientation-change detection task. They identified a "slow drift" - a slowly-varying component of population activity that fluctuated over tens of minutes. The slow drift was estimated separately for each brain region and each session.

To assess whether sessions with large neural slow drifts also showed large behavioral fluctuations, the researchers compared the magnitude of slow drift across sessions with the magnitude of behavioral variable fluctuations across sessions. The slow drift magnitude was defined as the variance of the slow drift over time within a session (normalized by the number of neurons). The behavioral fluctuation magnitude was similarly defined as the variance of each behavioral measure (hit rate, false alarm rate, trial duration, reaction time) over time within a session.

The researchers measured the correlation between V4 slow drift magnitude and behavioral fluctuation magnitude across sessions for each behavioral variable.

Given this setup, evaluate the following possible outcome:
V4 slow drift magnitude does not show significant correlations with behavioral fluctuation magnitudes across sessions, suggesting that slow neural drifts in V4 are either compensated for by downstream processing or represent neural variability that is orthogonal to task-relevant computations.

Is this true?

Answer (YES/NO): NO